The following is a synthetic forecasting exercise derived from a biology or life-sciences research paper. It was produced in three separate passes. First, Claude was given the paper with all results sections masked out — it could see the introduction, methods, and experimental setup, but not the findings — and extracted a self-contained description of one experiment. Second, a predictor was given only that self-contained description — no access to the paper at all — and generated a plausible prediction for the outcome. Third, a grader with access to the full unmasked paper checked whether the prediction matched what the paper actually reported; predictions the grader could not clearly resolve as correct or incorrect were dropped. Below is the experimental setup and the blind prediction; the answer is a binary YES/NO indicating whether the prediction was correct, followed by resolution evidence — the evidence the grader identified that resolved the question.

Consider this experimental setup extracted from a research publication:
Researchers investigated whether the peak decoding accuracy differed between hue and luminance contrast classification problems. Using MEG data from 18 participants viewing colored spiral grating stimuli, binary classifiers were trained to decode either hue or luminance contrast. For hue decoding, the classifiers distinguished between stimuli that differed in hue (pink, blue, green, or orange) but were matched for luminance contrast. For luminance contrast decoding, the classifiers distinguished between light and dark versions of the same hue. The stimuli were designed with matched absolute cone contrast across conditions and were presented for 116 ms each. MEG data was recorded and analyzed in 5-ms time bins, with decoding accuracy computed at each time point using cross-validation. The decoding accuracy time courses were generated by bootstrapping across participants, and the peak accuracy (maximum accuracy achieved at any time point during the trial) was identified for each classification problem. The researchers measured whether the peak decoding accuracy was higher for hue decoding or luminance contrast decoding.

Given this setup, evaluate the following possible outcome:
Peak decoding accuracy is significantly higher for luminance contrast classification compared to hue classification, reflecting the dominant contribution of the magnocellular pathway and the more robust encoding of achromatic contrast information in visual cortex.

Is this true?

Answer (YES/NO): NO